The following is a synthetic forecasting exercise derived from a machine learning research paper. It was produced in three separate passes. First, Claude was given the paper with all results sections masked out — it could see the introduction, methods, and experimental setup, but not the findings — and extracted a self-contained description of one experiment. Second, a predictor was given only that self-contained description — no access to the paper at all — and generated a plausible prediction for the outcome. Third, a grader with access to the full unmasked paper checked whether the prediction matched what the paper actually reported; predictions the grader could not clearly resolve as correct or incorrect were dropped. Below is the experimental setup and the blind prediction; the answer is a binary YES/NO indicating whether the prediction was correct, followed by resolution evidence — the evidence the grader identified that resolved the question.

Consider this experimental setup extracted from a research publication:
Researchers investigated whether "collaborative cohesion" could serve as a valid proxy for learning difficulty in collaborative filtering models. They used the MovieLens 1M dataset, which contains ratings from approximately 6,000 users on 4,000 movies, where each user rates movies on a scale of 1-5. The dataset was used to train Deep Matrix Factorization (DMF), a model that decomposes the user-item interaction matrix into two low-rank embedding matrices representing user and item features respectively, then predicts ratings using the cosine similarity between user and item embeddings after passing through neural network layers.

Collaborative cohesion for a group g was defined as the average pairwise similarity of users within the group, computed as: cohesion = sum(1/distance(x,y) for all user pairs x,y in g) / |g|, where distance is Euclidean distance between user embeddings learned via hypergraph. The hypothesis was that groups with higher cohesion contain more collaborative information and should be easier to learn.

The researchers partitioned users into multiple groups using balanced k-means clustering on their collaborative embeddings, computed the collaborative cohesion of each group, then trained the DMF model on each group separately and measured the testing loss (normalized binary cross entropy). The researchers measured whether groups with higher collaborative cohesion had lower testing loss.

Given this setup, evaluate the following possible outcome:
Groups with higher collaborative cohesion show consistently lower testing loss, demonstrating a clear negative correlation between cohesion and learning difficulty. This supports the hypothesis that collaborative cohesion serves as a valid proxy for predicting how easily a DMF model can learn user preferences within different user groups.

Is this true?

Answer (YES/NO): YES